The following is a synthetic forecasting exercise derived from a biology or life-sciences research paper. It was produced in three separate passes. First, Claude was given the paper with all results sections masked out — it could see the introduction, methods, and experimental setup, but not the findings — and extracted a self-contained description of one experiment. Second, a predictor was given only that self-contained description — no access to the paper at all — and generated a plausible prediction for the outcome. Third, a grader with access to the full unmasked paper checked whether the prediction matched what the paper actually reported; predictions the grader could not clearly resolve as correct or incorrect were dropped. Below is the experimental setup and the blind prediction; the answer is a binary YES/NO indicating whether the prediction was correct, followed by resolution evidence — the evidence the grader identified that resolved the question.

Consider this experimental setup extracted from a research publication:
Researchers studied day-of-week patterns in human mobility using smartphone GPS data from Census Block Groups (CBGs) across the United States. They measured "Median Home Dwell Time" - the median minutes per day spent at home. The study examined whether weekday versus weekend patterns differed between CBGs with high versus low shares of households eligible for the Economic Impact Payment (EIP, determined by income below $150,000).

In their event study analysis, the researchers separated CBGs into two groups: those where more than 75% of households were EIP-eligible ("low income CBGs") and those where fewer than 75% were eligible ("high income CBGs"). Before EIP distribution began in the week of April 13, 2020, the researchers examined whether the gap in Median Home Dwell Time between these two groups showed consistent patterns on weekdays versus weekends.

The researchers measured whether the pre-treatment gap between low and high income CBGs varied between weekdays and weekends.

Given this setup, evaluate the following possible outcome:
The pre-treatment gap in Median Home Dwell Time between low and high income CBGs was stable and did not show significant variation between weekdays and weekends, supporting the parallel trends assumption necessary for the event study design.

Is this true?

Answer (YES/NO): NO